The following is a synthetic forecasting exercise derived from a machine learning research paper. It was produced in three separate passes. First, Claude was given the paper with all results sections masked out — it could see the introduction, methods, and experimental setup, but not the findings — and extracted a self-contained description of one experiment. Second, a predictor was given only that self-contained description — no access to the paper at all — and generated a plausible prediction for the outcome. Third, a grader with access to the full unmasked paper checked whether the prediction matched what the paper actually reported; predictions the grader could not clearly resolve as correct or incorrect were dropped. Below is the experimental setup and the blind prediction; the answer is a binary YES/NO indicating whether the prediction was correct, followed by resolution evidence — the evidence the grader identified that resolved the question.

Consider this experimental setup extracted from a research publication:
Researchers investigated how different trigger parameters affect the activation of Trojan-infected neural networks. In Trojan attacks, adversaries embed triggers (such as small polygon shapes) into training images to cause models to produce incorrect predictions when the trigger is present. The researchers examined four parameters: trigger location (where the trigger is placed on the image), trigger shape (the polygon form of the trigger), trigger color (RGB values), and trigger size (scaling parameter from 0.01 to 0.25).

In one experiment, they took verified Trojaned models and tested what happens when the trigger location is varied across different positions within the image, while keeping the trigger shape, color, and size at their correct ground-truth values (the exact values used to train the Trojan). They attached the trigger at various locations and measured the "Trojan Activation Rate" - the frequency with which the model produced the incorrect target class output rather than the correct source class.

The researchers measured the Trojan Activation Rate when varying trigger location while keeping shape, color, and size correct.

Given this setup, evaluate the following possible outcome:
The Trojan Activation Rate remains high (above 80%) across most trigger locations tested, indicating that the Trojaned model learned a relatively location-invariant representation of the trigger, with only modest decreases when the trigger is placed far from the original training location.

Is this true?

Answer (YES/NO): NO